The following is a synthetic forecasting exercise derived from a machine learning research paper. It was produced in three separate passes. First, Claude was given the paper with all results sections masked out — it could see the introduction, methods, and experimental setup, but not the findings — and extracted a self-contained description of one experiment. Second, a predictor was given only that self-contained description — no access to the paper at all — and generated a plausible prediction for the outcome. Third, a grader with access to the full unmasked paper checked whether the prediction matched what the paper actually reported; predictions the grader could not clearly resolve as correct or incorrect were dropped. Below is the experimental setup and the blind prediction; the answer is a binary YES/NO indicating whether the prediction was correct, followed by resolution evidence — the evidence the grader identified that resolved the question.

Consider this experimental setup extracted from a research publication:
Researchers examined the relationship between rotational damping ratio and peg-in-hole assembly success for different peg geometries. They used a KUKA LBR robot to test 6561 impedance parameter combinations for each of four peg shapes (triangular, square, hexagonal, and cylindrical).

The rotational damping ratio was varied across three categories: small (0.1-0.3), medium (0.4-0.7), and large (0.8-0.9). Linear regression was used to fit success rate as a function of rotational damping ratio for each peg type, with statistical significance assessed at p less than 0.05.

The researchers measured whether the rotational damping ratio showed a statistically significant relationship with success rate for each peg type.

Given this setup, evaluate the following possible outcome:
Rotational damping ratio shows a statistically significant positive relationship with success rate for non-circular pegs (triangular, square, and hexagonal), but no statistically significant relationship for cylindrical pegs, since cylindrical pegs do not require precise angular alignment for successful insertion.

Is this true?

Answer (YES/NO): NO